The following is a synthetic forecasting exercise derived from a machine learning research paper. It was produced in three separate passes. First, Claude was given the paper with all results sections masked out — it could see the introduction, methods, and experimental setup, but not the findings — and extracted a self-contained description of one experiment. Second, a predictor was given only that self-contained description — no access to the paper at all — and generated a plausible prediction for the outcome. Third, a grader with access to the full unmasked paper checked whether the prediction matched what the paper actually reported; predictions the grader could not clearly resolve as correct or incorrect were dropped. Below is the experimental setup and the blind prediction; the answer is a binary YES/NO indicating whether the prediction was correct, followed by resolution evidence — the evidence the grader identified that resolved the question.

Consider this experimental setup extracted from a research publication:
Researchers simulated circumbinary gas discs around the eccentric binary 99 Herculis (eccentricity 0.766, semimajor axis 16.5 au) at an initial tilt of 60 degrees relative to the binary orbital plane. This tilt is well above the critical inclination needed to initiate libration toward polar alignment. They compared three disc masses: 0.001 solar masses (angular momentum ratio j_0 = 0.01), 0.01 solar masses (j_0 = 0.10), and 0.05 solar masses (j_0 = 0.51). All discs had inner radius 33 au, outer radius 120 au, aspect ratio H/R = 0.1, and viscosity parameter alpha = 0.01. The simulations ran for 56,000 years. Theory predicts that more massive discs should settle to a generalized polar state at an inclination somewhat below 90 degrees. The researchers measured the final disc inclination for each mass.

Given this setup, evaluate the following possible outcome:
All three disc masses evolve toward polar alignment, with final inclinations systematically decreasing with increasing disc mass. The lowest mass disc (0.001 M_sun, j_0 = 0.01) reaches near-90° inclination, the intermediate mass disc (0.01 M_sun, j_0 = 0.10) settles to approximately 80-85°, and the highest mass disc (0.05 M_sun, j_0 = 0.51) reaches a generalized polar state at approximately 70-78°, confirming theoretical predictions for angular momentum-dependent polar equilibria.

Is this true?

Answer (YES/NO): NO